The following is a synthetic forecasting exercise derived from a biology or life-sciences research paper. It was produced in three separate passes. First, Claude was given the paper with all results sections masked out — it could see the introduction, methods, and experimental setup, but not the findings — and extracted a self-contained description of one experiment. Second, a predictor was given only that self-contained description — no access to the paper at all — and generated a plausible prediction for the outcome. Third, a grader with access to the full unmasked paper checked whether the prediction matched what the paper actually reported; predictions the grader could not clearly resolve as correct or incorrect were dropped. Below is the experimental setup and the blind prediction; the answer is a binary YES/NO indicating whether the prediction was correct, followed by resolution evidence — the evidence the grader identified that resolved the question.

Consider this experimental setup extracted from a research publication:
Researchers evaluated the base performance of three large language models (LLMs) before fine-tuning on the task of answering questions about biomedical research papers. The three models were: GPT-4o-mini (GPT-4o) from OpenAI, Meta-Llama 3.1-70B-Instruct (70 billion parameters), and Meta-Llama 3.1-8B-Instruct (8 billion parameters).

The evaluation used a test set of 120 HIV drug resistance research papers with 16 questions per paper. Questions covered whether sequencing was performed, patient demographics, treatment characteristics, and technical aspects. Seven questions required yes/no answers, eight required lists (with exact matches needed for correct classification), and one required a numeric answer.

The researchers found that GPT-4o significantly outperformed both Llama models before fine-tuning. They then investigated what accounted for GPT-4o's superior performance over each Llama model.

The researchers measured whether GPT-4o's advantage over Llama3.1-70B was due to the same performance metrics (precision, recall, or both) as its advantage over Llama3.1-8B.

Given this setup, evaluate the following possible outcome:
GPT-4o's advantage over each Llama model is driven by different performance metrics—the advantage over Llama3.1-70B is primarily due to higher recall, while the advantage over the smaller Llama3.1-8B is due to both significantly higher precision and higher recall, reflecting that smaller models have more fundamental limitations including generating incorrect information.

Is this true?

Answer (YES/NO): NO